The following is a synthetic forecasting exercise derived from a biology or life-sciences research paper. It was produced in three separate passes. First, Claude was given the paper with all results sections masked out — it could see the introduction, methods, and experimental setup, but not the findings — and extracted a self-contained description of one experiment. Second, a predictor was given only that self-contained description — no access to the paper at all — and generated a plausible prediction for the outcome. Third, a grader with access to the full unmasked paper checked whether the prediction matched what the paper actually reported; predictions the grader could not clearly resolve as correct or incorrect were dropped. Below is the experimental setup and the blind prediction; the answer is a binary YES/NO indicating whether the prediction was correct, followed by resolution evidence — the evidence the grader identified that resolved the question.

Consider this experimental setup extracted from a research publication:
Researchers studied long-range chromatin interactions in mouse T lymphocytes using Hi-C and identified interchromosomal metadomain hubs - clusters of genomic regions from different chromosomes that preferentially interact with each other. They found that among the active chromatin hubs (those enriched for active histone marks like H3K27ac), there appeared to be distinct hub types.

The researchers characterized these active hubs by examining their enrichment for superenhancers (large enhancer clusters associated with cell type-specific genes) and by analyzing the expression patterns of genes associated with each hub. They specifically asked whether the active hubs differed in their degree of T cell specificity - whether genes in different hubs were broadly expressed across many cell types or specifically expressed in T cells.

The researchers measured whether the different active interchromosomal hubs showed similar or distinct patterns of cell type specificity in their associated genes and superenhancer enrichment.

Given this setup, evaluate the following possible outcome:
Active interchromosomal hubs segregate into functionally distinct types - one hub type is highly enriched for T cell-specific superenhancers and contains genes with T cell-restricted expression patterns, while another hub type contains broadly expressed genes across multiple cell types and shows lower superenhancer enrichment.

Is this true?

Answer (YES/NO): YES